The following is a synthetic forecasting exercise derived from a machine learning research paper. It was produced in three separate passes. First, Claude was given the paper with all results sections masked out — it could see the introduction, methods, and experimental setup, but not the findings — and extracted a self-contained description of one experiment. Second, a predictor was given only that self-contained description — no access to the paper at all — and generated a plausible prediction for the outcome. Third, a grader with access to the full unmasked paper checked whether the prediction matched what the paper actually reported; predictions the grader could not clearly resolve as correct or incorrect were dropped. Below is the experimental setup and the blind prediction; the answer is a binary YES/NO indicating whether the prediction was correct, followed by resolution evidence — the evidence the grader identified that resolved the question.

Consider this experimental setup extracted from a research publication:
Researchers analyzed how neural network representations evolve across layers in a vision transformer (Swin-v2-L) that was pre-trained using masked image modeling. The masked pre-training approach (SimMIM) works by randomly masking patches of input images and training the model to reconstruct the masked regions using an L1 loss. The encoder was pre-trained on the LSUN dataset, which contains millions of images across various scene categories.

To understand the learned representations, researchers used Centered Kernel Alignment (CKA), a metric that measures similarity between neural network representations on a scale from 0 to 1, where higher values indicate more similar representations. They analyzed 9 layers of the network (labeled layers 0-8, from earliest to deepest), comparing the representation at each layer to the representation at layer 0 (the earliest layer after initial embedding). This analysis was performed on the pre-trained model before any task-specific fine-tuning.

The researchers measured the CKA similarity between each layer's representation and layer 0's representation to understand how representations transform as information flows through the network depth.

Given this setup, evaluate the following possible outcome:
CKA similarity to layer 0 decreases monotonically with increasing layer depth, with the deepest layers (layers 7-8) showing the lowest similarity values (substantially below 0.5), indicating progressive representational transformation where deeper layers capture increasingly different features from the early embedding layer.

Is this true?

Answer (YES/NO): NO